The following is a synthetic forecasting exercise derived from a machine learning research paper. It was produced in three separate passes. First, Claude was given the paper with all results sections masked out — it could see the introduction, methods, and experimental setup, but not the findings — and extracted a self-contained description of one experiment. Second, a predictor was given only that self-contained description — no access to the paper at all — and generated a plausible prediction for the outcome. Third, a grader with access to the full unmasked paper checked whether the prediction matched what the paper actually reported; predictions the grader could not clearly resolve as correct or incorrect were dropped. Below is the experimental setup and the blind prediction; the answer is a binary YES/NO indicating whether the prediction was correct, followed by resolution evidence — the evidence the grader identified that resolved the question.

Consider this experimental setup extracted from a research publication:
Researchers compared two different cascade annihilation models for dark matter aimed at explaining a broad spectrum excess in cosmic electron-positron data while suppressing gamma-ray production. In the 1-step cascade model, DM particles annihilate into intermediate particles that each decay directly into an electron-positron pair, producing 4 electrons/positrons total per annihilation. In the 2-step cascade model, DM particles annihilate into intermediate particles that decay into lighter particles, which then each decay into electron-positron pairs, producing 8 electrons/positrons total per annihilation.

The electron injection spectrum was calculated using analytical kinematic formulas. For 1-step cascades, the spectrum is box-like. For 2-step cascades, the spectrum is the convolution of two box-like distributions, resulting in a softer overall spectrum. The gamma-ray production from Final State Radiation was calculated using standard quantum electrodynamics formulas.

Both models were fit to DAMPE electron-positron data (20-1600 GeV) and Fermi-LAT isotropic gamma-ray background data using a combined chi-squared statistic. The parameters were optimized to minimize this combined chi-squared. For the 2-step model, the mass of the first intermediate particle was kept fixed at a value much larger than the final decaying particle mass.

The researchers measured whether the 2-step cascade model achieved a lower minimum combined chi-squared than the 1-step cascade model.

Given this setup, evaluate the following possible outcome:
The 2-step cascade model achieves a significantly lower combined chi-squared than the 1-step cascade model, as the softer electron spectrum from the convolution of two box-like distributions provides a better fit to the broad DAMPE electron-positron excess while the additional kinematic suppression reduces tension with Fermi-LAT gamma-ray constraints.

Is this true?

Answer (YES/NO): NO